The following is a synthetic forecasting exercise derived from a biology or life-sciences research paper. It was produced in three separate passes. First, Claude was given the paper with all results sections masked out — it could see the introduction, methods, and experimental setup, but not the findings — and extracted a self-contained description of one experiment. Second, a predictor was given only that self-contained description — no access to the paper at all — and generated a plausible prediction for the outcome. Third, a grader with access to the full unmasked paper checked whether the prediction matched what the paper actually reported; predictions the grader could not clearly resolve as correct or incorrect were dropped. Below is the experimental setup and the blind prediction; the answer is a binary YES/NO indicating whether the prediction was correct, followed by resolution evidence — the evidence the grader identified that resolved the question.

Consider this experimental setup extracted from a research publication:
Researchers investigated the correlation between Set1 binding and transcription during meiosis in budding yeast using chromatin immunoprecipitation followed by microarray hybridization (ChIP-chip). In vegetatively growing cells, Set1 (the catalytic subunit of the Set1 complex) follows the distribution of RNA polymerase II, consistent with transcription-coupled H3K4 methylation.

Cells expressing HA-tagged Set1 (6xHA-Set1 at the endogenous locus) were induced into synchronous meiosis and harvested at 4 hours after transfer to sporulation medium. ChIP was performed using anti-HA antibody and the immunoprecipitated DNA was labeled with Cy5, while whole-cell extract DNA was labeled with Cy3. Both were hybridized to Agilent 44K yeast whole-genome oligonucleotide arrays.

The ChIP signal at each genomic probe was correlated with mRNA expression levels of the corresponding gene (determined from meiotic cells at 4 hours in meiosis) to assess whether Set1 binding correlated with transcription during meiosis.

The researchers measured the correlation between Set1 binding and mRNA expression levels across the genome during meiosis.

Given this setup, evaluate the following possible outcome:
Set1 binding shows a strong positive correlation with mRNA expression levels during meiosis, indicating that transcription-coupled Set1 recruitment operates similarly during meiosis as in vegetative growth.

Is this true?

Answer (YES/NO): YES